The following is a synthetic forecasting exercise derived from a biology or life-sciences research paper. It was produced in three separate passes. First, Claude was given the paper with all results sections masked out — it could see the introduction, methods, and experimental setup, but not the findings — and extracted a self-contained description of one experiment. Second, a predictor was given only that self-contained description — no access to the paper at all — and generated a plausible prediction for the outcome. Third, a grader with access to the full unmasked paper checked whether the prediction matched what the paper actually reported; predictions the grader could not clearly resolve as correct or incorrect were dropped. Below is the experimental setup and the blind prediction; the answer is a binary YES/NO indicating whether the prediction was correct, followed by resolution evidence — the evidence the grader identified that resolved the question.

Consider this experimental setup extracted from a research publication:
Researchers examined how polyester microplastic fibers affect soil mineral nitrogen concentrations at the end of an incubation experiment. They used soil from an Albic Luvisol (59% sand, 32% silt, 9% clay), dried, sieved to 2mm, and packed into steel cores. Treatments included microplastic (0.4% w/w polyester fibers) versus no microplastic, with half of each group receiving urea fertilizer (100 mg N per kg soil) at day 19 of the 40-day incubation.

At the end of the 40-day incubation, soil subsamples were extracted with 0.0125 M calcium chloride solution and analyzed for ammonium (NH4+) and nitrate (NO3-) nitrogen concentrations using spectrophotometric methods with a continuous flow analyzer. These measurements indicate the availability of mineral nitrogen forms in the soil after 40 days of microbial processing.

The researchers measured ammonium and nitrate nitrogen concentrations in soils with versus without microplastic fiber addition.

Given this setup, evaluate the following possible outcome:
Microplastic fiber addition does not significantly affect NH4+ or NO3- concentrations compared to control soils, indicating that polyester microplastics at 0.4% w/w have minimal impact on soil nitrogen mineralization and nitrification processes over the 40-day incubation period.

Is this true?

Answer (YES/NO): NO